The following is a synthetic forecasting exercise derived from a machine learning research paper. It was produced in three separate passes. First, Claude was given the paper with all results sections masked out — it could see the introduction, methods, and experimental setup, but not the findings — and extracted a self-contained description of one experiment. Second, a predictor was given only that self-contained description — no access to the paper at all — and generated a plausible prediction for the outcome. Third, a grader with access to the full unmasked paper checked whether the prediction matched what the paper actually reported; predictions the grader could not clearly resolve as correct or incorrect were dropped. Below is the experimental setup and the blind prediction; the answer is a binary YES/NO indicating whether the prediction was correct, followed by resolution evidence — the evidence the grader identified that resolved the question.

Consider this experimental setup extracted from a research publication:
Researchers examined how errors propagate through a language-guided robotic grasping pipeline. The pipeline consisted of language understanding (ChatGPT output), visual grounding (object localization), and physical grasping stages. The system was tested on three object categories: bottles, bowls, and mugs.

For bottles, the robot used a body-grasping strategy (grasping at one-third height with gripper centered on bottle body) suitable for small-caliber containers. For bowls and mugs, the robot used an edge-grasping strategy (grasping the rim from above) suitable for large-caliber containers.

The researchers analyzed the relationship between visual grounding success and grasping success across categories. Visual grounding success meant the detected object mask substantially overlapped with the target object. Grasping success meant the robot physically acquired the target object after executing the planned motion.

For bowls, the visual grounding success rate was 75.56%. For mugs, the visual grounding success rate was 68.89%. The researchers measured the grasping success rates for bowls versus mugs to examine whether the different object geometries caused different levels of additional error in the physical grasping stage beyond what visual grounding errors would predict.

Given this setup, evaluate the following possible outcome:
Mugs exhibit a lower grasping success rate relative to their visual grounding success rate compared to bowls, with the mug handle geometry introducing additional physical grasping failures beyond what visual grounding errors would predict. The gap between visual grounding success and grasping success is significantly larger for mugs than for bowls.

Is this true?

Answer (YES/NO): YES